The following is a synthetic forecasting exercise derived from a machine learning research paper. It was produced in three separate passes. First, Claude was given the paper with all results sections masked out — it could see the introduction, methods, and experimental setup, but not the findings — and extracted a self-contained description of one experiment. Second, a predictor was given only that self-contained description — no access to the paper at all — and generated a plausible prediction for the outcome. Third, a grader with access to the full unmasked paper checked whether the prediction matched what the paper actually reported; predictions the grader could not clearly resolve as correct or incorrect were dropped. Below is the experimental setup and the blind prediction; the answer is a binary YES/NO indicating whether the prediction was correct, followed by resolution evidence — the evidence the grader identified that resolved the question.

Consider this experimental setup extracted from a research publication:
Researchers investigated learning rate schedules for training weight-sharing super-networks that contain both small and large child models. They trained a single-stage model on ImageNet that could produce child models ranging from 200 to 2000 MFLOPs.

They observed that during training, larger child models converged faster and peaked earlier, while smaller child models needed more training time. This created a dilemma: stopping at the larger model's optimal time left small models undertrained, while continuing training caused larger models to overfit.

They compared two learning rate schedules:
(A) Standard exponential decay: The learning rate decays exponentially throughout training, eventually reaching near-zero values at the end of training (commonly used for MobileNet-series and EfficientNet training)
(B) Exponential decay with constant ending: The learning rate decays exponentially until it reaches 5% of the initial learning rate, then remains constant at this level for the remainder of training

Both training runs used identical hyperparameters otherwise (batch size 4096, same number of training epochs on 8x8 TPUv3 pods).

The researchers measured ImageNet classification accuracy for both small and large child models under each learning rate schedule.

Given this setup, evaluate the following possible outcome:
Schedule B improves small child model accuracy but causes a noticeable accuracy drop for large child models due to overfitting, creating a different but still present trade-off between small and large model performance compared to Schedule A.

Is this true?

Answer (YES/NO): NO